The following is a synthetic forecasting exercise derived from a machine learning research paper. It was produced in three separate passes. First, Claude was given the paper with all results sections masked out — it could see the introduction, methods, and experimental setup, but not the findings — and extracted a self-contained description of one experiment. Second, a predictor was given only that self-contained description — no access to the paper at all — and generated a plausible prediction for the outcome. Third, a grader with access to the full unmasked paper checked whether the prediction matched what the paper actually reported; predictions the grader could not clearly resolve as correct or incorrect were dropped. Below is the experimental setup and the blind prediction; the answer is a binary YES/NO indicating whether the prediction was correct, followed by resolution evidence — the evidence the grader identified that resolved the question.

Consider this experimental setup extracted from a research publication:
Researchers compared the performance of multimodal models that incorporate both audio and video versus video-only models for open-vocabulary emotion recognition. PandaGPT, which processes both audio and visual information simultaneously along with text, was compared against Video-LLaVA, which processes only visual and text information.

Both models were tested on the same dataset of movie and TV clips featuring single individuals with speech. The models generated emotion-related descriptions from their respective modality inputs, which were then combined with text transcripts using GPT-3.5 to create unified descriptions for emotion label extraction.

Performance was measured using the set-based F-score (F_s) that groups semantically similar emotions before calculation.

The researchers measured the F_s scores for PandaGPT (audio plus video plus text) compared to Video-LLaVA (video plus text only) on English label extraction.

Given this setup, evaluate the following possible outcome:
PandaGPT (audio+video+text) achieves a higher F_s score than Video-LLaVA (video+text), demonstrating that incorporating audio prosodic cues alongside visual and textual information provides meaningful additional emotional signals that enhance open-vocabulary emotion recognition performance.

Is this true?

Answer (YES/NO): NO